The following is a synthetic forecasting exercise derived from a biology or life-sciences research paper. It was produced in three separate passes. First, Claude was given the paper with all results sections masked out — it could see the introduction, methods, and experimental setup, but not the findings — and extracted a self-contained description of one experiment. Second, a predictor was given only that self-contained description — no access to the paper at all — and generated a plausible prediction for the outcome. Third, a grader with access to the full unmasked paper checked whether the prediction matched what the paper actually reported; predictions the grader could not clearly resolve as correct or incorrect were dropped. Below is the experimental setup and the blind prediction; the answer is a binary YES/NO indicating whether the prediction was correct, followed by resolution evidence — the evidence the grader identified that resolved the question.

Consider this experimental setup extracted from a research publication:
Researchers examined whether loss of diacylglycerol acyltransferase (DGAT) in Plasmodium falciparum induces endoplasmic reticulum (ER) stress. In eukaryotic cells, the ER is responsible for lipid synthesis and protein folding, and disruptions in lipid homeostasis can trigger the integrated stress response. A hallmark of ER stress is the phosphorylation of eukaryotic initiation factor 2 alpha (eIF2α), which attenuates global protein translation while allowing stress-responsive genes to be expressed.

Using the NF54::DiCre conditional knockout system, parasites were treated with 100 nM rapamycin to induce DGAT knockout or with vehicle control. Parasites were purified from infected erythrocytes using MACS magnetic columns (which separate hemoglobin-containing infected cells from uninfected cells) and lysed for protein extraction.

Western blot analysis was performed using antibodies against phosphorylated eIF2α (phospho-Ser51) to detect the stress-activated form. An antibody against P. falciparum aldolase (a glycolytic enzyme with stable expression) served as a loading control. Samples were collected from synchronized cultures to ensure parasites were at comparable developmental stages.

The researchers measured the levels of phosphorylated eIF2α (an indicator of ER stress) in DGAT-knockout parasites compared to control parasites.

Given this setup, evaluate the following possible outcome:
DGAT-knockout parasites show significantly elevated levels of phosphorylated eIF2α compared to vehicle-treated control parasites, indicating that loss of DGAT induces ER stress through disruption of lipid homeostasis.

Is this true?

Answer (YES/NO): YES